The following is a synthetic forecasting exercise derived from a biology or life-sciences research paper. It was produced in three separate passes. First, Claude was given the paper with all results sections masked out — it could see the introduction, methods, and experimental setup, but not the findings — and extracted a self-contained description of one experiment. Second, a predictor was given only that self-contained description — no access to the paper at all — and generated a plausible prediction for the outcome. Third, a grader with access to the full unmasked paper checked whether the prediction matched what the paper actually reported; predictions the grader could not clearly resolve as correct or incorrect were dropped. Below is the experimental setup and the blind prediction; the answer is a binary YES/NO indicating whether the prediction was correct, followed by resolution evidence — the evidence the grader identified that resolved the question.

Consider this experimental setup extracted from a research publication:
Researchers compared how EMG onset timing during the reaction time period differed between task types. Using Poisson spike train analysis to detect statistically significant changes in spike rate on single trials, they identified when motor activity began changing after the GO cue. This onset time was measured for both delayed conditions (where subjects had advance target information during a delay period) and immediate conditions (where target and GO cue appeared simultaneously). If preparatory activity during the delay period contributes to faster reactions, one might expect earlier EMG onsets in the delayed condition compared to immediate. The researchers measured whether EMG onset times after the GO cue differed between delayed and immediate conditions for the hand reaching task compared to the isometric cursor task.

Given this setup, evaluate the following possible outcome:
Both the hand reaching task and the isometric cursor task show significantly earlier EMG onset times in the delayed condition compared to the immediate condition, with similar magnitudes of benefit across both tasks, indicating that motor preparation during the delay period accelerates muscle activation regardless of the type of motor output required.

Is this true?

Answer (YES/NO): NO